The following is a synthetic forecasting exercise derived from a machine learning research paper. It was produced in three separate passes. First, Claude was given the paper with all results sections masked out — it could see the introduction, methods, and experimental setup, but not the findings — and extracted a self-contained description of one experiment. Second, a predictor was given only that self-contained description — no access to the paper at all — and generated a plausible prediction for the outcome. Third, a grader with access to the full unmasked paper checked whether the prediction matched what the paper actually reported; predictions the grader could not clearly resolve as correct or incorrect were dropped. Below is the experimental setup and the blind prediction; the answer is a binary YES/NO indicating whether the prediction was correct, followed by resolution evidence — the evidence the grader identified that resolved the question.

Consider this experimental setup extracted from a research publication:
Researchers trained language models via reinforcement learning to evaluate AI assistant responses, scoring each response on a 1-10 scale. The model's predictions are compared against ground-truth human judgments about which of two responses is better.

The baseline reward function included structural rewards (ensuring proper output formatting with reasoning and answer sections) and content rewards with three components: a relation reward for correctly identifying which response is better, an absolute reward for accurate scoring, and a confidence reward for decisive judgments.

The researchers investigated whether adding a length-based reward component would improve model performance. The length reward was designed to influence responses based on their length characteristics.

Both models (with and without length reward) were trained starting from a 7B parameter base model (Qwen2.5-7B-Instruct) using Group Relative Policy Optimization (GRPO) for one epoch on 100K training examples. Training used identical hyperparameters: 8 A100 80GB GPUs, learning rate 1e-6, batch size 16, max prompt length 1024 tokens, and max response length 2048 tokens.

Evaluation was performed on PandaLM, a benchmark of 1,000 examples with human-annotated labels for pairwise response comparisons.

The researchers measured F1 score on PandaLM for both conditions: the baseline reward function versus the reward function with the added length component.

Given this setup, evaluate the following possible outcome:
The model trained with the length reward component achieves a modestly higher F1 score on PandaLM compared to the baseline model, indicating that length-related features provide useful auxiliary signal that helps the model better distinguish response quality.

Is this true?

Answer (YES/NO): NO